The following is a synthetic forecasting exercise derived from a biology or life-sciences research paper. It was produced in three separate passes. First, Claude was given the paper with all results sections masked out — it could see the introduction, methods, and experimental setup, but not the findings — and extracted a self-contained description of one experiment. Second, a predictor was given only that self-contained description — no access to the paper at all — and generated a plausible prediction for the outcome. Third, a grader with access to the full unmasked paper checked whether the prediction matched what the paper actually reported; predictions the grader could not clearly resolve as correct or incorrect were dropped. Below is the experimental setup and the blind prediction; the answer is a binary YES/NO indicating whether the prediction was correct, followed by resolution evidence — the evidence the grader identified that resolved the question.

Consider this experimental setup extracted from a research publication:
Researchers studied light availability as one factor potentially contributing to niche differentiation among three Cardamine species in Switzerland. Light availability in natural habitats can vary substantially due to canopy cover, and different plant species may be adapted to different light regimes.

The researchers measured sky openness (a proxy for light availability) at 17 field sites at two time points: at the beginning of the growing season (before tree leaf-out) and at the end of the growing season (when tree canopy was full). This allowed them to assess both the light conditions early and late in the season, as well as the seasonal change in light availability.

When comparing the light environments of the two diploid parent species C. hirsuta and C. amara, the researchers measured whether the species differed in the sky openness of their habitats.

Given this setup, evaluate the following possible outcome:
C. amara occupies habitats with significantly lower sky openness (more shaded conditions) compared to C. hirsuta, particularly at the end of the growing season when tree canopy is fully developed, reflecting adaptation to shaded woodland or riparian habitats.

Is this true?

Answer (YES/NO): NO